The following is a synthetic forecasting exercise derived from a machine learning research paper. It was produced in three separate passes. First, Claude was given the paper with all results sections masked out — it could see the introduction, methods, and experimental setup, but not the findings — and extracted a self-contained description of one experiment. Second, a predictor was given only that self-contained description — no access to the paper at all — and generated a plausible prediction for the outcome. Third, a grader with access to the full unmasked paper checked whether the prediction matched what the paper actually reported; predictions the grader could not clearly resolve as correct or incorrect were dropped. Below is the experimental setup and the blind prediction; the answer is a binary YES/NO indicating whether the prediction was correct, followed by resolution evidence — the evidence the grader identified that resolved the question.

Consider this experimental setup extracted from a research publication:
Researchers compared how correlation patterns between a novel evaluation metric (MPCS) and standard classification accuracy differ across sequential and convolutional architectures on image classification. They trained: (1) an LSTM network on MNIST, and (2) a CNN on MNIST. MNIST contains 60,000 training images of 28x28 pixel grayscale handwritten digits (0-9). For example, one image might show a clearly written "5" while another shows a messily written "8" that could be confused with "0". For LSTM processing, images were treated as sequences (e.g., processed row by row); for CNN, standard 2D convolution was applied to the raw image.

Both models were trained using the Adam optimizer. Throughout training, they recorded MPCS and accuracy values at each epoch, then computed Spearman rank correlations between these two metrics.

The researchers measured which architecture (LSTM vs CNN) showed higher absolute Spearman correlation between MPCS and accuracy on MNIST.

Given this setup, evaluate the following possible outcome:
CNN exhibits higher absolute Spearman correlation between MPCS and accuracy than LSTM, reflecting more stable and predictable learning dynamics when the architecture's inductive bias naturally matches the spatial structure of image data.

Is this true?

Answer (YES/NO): NO